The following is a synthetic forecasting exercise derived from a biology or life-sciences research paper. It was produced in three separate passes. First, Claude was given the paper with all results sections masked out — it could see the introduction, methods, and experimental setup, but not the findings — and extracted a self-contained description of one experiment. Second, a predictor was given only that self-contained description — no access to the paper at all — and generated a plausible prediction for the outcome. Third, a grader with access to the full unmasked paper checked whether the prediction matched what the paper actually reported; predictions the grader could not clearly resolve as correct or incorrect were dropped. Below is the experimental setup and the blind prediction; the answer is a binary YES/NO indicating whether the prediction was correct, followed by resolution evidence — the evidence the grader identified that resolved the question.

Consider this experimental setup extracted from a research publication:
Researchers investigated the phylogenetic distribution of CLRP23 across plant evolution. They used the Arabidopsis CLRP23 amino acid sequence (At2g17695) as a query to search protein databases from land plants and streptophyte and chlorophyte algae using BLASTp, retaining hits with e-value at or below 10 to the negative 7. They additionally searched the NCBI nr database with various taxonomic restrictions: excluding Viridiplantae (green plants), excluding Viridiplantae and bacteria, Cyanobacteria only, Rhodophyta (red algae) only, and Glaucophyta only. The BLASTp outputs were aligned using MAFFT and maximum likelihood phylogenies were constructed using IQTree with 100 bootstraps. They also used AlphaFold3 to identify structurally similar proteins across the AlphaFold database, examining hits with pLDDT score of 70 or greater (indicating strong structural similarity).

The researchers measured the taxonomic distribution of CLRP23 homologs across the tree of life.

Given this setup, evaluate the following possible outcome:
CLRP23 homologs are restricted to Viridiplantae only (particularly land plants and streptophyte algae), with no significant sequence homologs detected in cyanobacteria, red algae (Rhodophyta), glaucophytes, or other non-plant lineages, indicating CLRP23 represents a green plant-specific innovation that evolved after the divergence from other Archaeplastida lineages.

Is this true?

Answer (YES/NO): NO